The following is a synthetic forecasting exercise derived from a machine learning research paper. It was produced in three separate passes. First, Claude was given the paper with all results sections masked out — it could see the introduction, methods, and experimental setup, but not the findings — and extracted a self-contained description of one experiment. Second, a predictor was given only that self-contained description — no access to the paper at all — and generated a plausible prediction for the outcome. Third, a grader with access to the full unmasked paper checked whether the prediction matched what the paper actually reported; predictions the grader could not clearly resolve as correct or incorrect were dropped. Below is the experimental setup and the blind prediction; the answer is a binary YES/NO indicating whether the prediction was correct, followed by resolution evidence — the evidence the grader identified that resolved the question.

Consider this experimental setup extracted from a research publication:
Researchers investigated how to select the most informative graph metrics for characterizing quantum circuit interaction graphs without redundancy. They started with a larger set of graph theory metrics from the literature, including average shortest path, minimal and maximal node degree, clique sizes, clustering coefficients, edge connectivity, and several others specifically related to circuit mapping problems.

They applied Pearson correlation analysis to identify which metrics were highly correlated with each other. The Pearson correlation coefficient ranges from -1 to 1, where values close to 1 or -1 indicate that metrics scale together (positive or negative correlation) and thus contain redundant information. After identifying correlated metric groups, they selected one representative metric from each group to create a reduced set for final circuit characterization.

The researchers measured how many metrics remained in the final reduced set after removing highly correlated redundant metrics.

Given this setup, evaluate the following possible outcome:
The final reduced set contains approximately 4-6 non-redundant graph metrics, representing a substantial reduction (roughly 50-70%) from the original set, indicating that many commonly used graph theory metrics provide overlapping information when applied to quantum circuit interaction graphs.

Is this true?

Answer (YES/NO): YES